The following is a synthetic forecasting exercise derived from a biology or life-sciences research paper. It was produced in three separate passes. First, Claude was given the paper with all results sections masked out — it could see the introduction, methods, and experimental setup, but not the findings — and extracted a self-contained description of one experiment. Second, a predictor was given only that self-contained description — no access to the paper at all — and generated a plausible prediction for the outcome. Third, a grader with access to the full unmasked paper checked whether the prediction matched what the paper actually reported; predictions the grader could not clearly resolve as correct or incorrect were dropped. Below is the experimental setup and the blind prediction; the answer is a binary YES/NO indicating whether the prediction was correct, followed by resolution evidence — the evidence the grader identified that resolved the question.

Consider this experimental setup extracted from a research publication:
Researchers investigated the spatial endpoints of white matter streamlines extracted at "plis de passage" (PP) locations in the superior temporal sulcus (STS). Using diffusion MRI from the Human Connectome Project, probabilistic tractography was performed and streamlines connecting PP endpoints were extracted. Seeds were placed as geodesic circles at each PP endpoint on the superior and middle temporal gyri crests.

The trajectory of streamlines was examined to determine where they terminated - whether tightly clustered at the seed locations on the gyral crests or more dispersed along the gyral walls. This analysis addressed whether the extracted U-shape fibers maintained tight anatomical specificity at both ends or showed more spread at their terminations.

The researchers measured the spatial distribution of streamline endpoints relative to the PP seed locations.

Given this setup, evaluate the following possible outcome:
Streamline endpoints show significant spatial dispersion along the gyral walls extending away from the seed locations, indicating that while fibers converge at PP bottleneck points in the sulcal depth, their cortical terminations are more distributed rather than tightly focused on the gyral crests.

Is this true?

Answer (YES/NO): YES